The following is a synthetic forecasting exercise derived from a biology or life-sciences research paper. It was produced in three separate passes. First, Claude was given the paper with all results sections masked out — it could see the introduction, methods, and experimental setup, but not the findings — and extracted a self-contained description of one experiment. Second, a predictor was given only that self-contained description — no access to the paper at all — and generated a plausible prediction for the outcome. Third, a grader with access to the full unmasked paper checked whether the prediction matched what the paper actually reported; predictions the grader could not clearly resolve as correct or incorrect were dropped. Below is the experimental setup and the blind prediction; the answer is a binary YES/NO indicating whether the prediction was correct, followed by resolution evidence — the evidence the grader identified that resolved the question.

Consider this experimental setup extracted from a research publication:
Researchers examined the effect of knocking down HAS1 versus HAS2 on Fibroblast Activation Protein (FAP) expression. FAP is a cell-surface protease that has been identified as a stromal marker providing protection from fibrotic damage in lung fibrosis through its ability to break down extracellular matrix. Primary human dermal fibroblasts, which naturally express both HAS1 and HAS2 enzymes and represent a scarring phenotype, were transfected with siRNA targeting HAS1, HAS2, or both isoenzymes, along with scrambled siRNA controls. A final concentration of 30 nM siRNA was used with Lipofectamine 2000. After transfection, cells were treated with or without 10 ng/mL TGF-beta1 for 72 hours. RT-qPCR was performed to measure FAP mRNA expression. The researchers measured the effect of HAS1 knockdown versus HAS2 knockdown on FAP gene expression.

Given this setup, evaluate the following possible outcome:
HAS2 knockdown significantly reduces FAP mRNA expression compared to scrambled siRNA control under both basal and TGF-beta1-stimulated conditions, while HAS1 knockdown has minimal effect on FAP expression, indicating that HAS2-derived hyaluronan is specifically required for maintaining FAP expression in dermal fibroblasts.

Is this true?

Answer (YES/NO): NO